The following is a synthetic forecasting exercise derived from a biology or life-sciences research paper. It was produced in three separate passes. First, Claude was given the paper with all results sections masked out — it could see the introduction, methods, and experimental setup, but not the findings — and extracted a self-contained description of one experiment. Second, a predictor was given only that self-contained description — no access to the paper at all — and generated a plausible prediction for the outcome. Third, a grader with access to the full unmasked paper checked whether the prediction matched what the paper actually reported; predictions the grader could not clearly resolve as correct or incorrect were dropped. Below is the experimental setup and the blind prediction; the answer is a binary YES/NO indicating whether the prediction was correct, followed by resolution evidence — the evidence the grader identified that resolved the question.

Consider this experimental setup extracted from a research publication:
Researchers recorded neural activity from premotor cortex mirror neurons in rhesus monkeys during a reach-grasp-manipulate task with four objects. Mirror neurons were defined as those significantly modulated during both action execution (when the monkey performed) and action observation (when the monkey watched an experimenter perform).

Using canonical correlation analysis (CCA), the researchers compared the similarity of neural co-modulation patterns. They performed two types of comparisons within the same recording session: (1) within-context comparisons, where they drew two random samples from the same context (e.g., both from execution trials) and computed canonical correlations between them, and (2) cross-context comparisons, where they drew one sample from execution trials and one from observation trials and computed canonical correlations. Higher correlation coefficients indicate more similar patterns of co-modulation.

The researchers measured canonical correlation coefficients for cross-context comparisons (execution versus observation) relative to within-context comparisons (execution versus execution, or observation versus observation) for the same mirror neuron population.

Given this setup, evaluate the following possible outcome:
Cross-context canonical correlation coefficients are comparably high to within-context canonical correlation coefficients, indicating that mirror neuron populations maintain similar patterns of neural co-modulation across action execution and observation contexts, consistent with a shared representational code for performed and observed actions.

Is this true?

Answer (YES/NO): NO